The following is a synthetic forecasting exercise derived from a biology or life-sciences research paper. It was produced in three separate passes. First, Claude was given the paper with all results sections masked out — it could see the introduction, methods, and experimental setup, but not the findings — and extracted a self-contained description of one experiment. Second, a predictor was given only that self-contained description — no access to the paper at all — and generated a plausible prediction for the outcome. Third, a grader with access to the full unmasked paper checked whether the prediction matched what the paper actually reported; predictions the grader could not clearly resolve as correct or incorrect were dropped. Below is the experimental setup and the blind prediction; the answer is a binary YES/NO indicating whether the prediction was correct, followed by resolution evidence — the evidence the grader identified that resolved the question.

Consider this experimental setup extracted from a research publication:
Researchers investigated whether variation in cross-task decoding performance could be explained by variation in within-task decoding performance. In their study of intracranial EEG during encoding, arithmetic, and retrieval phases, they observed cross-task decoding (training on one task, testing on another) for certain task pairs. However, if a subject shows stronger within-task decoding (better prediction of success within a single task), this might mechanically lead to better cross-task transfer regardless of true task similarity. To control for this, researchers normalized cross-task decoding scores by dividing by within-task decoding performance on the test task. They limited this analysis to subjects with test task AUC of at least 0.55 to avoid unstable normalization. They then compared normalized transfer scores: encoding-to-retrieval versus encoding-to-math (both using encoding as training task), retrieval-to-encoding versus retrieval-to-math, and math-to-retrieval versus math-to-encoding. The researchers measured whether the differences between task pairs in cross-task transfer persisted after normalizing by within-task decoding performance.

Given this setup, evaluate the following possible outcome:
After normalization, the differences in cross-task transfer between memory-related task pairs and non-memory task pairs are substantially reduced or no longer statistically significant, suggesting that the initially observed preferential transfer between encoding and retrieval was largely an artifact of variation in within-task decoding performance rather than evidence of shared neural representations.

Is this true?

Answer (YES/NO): NO